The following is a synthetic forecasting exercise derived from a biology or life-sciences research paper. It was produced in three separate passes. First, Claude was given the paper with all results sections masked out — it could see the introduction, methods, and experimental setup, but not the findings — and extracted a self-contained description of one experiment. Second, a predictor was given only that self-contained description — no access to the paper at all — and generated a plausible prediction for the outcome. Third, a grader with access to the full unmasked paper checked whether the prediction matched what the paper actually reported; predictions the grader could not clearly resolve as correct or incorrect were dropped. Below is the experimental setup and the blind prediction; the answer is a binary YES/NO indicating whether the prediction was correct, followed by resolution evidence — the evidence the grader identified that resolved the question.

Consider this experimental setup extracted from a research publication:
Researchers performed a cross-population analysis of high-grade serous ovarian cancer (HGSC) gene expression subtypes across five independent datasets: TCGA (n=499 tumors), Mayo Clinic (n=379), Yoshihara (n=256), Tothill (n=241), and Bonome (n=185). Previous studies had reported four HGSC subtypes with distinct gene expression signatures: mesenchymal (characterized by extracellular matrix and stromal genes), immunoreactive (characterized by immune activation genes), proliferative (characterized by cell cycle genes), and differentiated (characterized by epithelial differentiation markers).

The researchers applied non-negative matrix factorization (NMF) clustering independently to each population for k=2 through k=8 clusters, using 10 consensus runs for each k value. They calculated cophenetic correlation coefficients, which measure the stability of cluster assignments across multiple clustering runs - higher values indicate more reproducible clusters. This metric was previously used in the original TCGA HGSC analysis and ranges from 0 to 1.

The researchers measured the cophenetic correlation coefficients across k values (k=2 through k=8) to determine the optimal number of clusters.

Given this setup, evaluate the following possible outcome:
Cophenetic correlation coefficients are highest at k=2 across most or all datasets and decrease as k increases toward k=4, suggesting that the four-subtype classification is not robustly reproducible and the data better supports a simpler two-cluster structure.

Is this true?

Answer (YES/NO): YES